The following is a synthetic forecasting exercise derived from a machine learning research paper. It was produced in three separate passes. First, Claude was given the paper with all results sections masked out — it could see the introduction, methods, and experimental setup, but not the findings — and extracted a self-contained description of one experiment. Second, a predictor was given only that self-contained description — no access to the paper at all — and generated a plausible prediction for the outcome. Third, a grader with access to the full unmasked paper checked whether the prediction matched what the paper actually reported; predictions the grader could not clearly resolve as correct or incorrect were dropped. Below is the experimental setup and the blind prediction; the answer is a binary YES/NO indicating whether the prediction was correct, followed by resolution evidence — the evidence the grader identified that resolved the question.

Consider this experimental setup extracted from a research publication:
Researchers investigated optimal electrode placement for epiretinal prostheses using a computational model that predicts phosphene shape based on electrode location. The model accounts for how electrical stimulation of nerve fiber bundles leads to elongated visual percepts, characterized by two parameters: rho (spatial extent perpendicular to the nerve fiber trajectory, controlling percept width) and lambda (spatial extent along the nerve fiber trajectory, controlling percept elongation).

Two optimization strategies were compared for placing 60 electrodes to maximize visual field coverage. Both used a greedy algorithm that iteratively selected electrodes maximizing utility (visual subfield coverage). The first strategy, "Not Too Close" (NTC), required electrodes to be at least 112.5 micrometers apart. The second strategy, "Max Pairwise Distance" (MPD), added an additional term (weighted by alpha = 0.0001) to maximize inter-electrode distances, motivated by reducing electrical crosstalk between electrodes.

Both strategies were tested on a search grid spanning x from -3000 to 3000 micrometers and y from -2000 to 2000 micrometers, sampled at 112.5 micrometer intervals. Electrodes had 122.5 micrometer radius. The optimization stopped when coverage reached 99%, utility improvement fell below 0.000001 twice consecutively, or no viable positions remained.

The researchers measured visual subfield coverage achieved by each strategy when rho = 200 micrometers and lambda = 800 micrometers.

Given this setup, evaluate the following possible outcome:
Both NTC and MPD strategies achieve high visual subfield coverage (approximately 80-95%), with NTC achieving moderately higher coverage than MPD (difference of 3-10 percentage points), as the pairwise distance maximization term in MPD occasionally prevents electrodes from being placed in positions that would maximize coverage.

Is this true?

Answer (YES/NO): NO